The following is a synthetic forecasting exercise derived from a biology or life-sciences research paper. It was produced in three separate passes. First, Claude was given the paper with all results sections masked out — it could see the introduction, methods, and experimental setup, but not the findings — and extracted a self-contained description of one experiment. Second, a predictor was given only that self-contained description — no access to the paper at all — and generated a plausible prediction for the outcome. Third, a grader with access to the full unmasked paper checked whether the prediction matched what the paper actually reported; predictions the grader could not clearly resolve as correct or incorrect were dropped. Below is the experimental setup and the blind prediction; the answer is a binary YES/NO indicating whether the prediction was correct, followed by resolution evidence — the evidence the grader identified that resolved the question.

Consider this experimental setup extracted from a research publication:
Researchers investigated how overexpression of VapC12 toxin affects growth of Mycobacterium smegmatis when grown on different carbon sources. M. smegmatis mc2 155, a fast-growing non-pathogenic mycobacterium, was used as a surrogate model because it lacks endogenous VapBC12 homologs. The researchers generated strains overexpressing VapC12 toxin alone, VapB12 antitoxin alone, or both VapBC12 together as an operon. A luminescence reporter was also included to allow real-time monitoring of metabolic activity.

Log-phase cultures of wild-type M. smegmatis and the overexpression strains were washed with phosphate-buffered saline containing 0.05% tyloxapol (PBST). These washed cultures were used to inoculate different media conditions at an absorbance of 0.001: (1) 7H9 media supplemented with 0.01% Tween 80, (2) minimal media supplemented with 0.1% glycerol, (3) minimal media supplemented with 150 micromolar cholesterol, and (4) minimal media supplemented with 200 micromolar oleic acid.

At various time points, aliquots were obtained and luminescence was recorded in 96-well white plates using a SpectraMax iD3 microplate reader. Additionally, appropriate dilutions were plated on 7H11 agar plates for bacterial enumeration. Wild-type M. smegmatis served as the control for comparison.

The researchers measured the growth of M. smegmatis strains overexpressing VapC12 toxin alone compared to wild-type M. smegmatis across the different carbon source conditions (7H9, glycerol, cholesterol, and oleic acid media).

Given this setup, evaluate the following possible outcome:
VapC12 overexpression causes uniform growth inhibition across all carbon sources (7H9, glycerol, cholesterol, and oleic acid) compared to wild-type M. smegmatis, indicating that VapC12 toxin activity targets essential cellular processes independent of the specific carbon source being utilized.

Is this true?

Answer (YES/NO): NO